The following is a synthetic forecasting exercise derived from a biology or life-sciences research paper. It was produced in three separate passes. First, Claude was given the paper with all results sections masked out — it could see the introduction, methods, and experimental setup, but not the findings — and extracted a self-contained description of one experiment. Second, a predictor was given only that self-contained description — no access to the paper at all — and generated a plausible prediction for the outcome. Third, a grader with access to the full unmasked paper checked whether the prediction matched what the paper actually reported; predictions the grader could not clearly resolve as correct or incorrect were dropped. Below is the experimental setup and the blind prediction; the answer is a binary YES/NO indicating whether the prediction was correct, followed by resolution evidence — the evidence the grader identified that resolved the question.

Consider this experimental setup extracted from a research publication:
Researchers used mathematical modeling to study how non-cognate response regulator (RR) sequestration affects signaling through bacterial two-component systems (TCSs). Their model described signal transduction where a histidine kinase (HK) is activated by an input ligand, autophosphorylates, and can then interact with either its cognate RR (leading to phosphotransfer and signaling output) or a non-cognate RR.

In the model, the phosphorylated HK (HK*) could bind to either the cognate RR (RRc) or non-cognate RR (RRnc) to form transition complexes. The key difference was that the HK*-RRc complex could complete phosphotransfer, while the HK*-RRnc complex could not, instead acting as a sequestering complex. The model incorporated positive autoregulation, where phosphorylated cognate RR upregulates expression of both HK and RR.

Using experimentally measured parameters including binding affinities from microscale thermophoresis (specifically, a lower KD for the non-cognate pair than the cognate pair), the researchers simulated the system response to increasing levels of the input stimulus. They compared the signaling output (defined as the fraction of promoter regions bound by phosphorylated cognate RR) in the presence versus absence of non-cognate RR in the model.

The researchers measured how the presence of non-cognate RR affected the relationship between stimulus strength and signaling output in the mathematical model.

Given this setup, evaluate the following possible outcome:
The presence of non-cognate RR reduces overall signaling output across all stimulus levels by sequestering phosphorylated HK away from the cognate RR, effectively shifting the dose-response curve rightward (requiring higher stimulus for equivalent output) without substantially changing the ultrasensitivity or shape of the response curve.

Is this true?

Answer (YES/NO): YES